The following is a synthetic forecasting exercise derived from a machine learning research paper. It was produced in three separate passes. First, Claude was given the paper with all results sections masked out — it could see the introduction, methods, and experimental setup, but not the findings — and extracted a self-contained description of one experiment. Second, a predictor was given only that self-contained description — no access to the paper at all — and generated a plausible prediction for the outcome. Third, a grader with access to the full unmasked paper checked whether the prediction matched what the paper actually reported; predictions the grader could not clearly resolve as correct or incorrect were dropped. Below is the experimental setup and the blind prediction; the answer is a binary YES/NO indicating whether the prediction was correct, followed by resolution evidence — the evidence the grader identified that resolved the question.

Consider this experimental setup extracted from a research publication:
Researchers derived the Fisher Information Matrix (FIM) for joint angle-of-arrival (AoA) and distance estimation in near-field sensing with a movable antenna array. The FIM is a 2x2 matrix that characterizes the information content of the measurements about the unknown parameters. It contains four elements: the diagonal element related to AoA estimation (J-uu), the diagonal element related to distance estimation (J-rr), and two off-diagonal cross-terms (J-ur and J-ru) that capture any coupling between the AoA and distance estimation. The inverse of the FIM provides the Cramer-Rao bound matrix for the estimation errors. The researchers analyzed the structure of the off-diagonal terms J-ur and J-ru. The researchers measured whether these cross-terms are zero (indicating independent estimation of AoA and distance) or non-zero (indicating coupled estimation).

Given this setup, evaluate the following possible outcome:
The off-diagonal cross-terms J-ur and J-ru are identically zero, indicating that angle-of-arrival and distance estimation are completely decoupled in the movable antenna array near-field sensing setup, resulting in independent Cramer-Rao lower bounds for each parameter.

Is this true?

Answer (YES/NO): NO